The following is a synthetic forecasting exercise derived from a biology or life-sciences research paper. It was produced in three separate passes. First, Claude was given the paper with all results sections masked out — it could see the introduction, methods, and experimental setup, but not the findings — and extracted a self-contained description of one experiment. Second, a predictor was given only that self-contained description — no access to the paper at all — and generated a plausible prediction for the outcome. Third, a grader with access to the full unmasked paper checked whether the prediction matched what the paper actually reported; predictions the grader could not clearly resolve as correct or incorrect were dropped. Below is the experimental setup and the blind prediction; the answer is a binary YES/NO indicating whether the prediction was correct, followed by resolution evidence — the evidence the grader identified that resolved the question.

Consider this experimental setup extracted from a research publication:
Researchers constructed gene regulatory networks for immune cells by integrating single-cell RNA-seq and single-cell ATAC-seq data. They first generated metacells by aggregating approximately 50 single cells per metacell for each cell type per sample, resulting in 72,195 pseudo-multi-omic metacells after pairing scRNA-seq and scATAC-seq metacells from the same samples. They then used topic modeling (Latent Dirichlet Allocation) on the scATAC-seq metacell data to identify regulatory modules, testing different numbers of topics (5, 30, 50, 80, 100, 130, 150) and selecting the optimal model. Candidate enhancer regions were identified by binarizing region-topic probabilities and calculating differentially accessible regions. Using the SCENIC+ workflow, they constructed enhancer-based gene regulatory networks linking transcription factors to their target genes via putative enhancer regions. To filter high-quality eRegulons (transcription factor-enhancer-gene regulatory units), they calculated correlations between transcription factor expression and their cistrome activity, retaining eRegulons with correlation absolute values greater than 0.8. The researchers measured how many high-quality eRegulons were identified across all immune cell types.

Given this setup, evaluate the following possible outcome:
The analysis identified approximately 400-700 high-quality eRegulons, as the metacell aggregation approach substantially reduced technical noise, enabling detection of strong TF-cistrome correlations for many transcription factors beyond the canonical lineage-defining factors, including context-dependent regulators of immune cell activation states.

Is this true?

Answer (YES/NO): NO